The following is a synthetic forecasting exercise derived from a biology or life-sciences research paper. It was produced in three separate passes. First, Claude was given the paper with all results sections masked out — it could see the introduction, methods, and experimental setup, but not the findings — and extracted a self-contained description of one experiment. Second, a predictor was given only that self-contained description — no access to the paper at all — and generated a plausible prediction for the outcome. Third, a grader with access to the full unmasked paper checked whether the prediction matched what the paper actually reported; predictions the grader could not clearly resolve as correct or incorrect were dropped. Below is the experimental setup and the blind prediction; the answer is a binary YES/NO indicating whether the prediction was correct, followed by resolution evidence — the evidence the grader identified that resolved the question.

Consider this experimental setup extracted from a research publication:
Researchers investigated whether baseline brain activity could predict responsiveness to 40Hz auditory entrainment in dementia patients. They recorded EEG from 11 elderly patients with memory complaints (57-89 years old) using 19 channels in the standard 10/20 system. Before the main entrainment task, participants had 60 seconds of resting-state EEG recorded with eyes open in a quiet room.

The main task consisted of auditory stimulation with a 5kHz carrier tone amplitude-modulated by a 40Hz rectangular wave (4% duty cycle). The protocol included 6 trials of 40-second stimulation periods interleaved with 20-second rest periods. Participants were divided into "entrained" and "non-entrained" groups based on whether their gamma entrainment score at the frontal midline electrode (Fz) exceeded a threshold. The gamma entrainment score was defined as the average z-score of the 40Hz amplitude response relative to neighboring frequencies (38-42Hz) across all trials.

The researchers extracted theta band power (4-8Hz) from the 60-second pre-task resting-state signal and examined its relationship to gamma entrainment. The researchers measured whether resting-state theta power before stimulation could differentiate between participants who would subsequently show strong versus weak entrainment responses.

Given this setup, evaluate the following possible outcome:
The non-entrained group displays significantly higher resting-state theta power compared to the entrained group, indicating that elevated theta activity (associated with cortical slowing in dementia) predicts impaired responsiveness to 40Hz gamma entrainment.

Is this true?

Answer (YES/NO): NO